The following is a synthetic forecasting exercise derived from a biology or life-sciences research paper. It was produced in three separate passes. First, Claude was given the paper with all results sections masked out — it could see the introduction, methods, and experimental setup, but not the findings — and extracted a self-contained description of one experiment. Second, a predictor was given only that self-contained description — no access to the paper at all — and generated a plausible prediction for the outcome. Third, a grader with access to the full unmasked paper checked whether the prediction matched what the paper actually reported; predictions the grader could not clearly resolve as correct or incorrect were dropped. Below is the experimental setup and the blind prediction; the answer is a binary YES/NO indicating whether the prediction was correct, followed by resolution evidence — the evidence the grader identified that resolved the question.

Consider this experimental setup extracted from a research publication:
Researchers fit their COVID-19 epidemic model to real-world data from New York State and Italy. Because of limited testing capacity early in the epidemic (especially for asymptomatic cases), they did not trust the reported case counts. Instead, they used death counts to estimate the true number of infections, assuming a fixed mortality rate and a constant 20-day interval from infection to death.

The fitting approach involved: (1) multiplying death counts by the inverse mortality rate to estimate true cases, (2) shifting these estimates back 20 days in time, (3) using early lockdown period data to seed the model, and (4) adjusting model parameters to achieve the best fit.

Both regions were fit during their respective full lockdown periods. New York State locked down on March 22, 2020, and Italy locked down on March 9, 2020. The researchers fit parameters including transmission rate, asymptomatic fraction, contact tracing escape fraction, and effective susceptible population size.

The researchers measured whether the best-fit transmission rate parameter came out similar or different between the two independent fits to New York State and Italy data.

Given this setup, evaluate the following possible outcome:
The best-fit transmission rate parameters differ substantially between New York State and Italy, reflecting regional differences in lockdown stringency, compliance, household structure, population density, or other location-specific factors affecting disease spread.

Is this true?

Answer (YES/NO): NO